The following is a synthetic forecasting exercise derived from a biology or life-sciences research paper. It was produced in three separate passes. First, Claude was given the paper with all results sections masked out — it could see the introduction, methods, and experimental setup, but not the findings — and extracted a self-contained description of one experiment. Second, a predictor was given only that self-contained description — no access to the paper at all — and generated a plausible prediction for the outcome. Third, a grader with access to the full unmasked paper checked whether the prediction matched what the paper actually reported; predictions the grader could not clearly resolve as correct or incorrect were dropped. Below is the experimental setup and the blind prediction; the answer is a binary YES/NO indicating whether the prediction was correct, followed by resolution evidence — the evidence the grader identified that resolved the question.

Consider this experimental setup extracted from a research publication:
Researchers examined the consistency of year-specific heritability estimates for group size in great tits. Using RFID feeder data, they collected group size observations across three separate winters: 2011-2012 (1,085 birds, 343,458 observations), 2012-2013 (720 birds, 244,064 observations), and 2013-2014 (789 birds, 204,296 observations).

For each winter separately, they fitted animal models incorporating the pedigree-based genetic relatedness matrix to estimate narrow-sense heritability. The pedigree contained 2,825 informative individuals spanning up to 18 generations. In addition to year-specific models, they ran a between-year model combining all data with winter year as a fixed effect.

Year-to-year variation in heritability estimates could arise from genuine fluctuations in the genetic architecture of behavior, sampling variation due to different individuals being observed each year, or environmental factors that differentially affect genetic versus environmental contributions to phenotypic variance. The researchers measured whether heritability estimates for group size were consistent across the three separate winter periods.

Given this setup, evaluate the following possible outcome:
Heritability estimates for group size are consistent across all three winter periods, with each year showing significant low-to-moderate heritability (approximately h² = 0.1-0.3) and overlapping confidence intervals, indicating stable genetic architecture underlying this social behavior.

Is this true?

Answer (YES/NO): NO